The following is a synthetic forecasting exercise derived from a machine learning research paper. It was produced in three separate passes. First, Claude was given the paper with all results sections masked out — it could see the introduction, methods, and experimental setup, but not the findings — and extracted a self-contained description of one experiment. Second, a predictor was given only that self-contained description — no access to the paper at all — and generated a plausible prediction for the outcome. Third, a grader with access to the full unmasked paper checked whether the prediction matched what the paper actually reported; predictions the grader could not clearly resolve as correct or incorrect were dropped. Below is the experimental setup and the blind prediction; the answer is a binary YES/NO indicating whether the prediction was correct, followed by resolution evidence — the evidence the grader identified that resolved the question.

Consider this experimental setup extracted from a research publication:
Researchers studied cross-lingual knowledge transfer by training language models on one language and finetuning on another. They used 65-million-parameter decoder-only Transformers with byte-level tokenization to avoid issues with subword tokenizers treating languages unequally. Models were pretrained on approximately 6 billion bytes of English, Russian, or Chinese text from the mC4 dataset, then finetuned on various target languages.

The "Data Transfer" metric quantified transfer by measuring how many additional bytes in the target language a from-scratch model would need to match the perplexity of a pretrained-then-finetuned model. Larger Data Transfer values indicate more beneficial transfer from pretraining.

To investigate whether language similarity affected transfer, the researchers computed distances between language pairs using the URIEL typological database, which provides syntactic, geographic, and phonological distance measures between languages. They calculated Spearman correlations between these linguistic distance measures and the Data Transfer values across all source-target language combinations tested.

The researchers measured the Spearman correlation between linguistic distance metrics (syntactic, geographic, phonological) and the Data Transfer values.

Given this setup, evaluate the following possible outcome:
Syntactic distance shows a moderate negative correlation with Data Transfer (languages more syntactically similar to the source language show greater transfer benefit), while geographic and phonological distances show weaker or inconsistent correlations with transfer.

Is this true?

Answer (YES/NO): NO